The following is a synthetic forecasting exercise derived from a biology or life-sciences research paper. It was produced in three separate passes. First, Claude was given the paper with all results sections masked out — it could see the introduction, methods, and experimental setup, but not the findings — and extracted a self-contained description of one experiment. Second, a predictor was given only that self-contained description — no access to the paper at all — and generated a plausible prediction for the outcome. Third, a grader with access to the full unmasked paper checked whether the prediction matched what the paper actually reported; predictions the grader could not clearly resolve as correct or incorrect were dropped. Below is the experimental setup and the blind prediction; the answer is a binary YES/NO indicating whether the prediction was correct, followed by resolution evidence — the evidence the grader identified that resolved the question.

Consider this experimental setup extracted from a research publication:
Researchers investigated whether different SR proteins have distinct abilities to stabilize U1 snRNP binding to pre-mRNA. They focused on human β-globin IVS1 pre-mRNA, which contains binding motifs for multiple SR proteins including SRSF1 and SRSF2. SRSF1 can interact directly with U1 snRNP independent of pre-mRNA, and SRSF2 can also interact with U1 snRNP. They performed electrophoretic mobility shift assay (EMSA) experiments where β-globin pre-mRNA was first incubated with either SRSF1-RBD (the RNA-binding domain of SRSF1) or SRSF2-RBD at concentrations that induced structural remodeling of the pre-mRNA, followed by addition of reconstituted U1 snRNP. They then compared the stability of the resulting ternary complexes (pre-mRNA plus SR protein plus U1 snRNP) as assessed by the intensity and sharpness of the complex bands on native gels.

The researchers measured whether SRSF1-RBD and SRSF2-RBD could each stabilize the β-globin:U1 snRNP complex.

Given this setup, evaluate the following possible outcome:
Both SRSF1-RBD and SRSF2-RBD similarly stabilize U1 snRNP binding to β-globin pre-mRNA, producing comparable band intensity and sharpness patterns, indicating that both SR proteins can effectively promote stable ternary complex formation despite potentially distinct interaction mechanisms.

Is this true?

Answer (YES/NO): NO